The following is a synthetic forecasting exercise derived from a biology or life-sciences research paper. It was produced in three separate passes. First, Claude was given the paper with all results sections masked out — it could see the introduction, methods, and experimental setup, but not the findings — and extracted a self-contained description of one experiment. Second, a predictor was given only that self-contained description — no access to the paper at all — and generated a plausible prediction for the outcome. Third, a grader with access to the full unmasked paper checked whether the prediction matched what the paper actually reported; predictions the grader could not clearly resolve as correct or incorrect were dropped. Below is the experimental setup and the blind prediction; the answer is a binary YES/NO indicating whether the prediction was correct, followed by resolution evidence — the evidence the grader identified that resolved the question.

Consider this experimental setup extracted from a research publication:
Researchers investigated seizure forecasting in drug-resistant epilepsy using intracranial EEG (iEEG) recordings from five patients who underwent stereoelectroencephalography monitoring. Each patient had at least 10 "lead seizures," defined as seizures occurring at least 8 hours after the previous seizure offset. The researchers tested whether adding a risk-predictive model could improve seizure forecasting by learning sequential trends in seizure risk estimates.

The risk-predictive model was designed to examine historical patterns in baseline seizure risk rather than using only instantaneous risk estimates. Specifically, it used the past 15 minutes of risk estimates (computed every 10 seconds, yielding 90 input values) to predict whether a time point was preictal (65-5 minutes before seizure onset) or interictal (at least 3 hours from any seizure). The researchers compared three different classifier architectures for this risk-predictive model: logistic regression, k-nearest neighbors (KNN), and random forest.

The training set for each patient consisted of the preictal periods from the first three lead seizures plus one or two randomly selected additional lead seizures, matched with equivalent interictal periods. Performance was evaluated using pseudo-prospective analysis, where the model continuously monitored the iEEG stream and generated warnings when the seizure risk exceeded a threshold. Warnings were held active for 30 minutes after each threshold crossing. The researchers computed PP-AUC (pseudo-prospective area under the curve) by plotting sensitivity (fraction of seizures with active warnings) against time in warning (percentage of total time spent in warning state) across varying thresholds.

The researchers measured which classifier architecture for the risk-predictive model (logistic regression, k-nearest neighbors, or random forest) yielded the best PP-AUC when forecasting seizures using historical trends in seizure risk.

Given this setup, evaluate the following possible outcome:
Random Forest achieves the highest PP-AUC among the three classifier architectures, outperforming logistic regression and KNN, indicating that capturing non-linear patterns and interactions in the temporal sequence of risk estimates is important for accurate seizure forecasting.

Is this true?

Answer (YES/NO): YES